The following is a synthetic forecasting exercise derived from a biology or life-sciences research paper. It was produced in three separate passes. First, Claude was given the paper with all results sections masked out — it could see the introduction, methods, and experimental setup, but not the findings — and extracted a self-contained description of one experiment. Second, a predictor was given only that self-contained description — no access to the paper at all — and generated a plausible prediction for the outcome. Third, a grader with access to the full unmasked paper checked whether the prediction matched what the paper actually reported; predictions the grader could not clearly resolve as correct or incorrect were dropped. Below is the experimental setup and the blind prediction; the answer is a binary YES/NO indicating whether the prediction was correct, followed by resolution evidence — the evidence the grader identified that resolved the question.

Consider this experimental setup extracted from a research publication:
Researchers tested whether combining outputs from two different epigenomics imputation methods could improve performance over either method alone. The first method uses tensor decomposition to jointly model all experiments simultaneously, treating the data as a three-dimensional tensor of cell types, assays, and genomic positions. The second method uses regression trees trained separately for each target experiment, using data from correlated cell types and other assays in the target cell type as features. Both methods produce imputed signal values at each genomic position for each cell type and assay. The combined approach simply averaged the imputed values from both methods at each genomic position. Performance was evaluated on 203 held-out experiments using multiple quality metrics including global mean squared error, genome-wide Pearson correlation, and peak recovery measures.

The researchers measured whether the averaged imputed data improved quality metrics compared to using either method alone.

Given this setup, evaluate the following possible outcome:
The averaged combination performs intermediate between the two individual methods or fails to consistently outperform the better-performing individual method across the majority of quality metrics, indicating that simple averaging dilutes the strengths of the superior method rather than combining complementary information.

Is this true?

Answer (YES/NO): NO